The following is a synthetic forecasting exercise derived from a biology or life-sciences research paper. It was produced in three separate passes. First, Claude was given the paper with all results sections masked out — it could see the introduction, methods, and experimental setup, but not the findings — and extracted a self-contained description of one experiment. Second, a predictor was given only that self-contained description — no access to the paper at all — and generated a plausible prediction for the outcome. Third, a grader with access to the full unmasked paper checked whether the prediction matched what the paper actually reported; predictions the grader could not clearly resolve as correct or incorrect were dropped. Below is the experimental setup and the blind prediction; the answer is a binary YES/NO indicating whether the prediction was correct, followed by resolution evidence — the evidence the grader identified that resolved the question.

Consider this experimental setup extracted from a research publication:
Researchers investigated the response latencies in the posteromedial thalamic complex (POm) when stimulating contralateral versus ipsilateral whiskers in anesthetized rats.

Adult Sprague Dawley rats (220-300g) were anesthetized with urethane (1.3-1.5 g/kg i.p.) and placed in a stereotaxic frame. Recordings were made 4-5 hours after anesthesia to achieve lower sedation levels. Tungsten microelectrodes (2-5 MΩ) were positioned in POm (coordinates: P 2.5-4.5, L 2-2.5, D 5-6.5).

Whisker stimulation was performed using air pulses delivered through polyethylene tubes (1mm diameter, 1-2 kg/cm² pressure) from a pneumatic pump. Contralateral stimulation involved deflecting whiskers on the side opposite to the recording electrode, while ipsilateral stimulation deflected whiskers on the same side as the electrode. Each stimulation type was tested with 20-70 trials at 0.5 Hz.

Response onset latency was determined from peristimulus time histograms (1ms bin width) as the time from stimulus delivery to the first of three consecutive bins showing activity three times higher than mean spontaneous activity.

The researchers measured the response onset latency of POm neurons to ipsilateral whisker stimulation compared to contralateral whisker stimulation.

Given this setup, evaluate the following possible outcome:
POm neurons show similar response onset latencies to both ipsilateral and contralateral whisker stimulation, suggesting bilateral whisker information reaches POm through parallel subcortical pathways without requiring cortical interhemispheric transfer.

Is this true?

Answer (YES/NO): NO